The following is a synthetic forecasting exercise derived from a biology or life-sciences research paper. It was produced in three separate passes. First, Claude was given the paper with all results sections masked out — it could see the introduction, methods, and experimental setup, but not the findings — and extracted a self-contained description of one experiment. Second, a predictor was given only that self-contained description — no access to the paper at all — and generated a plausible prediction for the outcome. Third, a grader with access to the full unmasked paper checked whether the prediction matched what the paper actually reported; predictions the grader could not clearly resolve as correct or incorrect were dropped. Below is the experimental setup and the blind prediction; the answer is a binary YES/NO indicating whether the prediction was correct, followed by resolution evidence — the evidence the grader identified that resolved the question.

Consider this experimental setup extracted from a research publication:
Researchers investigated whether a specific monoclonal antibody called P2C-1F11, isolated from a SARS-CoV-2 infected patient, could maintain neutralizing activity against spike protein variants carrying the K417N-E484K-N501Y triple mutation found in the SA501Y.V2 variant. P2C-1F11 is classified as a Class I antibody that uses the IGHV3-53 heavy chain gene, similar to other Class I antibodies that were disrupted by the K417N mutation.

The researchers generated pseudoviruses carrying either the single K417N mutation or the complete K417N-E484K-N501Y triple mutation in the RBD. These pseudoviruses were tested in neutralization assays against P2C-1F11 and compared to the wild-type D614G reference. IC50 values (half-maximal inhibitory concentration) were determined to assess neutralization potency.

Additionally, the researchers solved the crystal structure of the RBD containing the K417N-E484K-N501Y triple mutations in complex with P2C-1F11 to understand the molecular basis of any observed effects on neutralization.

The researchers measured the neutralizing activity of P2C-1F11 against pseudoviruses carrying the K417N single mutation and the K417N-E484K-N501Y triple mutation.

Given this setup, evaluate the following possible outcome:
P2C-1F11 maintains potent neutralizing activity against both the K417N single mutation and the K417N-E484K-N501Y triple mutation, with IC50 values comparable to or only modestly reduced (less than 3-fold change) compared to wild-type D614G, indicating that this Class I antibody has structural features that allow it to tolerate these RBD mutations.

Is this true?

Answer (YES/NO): YES